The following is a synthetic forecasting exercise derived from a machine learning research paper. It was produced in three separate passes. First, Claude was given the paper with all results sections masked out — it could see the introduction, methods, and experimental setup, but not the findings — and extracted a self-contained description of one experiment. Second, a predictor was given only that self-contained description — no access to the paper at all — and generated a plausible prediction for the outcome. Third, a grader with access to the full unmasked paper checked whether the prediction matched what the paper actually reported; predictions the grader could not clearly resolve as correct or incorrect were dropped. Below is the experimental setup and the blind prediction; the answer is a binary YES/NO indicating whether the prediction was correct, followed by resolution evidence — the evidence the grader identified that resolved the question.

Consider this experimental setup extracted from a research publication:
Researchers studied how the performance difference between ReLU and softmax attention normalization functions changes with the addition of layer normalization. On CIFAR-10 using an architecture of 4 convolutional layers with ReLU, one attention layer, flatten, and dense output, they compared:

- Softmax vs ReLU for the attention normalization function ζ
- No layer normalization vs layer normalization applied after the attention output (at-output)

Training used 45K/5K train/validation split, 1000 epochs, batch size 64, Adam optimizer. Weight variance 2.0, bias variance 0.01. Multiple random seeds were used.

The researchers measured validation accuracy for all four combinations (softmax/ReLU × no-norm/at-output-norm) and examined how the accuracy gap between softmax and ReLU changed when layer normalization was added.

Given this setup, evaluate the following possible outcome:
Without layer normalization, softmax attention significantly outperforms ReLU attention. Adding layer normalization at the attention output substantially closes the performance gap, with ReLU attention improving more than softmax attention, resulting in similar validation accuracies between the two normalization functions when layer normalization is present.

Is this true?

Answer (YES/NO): NO